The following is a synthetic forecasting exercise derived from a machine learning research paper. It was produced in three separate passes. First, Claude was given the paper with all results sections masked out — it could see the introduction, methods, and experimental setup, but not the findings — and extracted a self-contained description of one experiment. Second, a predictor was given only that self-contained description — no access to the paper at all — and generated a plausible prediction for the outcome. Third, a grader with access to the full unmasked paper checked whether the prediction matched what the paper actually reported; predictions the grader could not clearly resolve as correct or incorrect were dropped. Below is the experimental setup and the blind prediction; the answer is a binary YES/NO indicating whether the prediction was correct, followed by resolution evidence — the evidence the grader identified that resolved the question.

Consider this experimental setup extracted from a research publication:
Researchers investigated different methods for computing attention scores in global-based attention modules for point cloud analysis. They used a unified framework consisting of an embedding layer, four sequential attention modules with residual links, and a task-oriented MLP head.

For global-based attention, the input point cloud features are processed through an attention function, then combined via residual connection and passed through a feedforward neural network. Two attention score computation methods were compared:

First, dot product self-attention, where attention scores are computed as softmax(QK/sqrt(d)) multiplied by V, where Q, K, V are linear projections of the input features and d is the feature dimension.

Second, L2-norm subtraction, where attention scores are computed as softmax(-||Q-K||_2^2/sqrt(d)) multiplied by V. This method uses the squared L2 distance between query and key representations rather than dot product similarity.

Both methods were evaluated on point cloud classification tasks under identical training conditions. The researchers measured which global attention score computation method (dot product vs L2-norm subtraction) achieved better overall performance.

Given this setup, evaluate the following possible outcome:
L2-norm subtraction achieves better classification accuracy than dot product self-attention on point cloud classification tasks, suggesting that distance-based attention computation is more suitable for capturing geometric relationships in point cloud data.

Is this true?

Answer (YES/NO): YES